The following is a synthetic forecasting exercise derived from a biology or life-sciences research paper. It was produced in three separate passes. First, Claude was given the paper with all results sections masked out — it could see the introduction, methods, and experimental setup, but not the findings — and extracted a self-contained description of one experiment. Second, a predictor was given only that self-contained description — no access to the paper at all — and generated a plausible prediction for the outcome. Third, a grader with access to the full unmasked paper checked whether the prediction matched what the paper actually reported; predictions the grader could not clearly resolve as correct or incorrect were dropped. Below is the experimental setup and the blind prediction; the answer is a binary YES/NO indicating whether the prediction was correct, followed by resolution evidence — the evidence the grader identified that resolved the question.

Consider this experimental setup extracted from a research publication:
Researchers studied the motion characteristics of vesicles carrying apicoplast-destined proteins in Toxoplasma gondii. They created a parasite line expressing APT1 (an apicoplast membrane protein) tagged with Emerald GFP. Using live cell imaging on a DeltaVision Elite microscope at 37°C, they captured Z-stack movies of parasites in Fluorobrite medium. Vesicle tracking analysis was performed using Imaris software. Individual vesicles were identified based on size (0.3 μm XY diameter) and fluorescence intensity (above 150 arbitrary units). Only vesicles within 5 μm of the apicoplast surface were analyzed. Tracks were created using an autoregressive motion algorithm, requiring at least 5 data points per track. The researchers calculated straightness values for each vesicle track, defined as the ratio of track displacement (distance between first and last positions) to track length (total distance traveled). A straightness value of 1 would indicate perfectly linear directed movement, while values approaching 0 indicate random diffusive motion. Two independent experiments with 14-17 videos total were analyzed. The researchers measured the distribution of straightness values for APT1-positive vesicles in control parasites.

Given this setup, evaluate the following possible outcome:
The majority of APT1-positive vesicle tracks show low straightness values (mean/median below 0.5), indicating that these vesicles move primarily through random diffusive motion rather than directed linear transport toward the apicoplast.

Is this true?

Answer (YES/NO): YES